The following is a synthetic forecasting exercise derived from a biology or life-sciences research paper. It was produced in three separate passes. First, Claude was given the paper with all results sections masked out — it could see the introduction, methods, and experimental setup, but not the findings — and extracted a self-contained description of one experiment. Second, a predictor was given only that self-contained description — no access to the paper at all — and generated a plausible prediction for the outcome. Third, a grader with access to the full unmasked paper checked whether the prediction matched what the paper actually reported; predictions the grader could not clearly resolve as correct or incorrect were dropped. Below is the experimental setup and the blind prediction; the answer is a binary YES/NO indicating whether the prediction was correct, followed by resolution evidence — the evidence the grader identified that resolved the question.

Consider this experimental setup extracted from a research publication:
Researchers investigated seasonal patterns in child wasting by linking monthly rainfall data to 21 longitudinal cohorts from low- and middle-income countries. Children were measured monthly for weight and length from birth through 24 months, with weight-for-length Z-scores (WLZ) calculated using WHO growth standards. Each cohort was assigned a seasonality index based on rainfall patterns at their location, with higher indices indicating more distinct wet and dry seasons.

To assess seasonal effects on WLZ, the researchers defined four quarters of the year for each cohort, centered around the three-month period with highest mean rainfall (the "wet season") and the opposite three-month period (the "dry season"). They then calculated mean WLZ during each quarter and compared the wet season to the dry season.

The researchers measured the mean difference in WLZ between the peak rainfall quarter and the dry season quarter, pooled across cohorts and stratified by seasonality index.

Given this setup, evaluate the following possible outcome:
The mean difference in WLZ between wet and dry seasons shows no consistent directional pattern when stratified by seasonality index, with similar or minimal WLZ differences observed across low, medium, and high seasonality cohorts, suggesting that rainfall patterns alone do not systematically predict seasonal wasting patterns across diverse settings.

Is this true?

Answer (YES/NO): NO